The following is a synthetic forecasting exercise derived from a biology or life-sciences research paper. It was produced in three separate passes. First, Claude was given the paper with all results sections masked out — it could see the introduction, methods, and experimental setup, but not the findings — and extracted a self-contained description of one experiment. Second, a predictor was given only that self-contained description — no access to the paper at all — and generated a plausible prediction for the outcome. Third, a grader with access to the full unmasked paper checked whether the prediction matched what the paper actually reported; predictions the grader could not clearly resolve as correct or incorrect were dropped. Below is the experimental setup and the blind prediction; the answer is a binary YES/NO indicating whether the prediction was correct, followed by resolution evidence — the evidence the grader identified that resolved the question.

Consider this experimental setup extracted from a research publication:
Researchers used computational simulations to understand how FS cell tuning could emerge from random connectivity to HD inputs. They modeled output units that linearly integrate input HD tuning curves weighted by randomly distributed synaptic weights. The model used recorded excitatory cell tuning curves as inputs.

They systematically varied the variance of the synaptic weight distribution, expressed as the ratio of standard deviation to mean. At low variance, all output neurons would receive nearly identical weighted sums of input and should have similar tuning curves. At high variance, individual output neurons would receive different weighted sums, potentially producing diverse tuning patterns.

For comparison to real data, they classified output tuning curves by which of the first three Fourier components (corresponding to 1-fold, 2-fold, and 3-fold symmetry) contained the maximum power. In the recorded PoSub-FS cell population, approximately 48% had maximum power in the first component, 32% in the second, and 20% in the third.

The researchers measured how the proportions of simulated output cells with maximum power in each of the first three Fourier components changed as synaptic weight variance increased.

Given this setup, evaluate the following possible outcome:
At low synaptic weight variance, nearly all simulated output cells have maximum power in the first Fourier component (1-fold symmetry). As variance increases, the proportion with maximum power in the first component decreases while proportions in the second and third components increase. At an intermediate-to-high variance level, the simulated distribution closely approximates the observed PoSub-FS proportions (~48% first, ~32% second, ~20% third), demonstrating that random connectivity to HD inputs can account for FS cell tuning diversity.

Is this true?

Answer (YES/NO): YES